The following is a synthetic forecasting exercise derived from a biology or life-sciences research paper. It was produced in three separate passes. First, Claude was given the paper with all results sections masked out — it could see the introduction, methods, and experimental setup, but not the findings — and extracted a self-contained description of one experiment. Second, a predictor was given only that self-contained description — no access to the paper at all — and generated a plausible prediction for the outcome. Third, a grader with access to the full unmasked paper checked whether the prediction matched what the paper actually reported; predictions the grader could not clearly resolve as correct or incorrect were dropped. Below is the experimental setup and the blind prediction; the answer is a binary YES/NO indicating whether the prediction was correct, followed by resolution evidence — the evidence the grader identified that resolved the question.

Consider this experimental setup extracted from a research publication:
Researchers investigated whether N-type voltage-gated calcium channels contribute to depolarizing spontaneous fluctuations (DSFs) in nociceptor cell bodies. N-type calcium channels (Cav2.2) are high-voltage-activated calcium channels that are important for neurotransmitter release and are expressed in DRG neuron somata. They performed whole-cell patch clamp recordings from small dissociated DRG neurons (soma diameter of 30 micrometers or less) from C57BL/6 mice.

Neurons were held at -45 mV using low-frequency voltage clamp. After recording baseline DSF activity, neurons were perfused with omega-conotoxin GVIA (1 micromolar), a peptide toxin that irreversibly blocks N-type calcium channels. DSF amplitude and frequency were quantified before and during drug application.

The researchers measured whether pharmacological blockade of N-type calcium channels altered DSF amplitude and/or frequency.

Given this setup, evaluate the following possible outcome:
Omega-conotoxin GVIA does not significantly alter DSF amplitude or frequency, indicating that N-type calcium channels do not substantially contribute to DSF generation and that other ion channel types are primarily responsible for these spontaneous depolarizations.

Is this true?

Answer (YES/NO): NO